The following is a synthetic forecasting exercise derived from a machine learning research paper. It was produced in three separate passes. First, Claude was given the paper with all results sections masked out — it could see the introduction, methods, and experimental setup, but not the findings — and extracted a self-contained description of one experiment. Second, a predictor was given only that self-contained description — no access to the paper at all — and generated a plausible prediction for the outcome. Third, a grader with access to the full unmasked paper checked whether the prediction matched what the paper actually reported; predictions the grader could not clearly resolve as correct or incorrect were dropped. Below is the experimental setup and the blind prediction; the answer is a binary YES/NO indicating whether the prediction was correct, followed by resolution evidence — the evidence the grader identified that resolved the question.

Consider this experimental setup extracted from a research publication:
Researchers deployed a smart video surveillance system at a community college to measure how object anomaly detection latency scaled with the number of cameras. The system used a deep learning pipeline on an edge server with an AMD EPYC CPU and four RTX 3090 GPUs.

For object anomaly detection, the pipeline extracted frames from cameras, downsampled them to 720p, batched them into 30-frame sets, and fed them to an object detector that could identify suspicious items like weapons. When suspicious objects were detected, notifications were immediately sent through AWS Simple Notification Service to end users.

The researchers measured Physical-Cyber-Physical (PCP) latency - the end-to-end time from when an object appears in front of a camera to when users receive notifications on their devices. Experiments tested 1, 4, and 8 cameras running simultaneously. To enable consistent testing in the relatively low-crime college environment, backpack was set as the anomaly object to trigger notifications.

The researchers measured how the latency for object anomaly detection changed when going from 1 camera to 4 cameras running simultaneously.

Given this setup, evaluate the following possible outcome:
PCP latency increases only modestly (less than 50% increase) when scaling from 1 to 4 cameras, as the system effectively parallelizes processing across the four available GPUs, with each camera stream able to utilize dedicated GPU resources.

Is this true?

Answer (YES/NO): YES